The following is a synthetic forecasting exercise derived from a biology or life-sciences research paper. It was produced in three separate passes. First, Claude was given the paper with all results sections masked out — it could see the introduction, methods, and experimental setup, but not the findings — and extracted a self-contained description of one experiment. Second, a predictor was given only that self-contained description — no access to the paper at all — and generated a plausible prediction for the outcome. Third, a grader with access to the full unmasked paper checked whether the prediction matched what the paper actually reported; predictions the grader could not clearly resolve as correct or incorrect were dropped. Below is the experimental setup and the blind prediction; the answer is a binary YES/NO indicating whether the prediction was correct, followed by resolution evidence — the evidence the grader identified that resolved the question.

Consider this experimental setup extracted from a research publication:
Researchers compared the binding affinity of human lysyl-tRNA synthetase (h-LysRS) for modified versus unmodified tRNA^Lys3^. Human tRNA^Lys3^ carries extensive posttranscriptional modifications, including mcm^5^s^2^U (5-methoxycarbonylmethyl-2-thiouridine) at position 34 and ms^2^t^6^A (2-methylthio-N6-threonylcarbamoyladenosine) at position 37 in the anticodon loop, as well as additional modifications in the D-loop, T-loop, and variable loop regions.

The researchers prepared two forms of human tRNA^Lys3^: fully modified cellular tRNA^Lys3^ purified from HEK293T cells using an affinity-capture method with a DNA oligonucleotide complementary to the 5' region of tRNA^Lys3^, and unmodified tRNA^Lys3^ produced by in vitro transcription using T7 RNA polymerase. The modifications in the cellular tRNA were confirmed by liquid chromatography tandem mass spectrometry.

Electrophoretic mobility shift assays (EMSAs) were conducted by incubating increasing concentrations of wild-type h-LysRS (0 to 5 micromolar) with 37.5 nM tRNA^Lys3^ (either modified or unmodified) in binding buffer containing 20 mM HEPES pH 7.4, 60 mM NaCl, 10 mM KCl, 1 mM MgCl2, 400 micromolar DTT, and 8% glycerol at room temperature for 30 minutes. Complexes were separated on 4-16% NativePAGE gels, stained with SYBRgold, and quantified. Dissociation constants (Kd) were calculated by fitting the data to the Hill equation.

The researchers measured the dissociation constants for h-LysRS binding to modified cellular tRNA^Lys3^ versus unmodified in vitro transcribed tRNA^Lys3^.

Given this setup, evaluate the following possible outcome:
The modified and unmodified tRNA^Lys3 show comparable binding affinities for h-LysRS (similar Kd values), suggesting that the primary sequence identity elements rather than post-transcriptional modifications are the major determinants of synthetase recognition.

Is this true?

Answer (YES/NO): NO